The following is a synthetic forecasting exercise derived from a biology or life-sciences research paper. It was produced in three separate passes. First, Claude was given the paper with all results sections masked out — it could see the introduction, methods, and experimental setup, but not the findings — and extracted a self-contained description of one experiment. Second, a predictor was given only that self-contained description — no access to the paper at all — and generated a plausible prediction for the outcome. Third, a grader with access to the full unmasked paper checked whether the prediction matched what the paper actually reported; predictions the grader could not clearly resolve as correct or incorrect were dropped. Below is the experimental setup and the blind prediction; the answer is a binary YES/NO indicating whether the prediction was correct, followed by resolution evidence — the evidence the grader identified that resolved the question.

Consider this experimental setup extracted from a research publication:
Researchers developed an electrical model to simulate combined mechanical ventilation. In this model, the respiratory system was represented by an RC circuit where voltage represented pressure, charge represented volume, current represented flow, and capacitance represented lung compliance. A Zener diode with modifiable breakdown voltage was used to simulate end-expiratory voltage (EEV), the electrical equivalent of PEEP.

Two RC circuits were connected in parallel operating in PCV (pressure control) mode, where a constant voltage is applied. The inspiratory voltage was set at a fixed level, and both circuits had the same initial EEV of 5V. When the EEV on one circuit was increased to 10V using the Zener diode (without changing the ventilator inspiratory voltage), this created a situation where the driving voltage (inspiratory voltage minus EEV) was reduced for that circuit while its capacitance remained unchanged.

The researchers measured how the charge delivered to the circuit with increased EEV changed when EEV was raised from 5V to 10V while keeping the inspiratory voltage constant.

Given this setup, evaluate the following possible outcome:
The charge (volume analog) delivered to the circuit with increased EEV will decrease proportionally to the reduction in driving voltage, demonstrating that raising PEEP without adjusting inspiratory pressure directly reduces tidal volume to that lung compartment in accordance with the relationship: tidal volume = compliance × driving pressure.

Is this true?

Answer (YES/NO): YES